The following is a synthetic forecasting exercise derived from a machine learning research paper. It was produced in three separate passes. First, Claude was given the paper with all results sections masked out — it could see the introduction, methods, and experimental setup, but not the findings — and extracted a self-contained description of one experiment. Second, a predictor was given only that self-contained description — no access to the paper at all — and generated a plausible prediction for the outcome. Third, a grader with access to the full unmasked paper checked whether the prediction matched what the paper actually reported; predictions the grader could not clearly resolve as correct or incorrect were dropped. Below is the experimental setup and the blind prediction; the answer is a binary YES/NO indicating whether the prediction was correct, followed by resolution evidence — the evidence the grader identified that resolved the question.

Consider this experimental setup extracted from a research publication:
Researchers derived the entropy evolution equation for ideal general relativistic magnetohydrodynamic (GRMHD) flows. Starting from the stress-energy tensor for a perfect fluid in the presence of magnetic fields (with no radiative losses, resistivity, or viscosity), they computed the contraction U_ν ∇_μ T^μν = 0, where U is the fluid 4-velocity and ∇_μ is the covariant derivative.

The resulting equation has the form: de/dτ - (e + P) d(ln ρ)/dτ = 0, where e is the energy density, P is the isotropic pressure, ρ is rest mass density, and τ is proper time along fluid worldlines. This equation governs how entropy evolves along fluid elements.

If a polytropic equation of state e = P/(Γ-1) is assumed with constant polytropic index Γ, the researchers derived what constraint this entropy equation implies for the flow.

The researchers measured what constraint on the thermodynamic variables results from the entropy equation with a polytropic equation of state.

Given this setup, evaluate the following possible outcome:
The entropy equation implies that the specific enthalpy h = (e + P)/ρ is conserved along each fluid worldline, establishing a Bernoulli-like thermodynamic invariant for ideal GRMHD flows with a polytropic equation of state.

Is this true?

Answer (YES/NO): NO